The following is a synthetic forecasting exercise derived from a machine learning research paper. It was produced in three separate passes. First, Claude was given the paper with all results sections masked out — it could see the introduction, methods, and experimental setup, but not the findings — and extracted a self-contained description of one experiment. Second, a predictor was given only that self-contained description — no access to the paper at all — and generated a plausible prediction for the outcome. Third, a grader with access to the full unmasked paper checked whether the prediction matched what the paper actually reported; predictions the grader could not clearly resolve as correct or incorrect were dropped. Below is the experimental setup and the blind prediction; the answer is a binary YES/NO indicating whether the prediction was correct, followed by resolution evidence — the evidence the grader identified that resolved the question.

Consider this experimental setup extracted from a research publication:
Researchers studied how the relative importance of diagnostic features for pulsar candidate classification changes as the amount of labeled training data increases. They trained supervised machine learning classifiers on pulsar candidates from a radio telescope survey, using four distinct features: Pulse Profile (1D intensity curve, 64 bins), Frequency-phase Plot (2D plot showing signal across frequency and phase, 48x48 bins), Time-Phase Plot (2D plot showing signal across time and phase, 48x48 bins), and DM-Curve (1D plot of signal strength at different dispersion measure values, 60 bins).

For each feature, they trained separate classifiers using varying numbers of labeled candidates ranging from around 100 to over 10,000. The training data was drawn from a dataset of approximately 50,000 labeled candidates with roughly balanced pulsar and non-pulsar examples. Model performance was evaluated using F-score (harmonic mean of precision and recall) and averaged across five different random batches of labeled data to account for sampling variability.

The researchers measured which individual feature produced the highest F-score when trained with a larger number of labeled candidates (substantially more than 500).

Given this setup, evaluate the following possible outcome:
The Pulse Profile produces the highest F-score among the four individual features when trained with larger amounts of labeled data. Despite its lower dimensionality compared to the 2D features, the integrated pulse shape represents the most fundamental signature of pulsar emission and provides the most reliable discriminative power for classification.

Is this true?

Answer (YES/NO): NO